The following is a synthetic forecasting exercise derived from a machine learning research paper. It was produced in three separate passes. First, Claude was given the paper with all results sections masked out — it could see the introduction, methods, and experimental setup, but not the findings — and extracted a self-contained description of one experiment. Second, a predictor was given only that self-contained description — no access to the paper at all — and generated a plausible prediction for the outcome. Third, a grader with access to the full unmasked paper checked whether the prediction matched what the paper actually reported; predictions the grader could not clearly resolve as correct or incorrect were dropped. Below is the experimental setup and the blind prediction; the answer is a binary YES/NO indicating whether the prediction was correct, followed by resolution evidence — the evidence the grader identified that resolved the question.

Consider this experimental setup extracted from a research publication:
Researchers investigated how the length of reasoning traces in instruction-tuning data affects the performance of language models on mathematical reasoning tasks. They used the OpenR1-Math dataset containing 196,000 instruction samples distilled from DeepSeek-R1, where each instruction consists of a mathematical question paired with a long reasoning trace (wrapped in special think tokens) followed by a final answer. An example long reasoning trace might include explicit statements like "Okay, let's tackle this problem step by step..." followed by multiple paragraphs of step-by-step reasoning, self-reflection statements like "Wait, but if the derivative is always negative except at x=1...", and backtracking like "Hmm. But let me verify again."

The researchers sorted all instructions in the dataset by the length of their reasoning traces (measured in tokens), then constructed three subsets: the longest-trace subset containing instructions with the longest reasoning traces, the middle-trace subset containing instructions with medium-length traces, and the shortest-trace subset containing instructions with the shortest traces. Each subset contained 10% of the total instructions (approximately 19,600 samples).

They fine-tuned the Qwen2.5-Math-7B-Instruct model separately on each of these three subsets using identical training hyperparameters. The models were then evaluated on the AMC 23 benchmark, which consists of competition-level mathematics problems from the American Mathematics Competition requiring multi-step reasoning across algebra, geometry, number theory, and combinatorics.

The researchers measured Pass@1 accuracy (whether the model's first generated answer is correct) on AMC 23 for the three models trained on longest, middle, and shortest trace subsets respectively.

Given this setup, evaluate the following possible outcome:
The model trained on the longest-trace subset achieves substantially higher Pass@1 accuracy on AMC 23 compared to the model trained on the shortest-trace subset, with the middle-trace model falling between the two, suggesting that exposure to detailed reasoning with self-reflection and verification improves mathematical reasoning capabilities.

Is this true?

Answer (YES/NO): YES